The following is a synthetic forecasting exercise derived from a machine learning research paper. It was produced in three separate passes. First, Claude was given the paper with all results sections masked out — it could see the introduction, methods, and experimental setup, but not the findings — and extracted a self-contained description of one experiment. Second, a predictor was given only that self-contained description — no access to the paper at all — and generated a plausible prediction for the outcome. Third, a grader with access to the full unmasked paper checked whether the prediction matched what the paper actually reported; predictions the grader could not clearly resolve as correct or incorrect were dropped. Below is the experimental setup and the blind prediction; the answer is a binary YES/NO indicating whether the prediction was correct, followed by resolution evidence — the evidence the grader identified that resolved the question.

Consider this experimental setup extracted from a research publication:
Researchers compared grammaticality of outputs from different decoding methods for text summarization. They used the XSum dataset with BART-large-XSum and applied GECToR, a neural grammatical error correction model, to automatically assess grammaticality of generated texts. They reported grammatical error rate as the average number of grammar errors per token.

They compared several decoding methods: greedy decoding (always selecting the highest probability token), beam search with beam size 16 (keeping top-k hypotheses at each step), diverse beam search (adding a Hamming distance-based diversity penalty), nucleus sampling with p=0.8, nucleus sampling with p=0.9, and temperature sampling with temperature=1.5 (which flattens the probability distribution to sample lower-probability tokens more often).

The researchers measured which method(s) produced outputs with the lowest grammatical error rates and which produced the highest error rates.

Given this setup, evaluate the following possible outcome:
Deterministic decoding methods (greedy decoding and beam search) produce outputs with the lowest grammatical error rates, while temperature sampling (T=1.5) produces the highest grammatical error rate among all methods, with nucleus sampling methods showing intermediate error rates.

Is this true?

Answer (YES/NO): NO